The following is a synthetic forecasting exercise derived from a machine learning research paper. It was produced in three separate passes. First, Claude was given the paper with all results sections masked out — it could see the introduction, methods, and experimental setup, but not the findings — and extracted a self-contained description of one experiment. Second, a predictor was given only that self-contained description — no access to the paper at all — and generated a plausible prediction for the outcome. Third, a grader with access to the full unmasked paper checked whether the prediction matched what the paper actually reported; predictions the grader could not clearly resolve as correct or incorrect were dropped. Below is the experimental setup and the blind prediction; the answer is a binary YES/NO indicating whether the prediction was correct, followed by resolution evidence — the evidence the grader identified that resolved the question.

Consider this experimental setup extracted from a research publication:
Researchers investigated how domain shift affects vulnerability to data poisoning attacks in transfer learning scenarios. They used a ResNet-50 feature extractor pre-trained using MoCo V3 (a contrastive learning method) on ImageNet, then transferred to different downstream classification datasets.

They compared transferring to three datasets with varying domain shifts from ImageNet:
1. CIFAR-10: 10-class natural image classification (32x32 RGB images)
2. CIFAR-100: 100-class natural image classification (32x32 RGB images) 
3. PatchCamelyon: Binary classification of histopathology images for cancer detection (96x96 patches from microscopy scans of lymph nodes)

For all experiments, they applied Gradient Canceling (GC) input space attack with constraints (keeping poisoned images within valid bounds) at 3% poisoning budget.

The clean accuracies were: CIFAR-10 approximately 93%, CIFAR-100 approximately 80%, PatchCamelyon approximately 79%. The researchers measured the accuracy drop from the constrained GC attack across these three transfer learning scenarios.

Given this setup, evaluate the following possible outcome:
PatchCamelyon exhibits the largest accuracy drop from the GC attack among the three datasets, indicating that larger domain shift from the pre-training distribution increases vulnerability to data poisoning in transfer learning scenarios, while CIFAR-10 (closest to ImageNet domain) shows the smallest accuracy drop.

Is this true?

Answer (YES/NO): NO